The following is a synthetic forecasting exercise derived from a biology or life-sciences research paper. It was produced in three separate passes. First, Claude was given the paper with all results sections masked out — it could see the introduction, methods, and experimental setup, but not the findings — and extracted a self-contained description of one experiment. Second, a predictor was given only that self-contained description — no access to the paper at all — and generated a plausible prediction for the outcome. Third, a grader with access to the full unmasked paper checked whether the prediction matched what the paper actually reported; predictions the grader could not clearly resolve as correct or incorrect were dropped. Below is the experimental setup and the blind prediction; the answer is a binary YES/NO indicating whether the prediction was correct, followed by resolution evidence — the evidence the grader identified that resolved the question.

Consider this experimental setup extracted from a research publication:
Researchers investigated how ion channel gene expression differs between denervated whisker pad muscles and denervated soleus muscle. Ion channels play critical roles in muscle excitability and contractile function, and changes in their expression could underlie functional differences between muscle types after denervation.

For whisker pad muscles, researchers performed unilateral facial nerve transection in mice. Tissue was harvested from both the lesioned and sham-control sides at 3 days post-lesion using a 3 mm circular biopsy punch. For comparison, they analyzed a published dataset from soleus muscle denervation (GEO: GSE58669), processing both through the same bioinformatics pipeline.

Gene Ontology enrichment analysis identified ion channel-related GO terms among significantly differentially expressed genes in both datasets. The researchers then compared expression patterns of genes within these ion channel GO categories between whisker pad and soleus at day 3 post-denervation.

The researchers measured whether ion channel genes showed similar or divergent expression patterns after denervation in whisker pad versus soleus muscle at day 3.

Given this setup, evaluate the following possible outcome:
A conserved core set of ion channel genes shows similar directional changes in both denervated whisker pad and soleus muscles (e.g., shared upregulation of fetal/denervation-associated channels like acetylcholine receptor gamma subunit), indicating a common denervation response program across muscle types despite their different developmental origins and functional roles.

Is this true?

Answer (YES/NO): NO